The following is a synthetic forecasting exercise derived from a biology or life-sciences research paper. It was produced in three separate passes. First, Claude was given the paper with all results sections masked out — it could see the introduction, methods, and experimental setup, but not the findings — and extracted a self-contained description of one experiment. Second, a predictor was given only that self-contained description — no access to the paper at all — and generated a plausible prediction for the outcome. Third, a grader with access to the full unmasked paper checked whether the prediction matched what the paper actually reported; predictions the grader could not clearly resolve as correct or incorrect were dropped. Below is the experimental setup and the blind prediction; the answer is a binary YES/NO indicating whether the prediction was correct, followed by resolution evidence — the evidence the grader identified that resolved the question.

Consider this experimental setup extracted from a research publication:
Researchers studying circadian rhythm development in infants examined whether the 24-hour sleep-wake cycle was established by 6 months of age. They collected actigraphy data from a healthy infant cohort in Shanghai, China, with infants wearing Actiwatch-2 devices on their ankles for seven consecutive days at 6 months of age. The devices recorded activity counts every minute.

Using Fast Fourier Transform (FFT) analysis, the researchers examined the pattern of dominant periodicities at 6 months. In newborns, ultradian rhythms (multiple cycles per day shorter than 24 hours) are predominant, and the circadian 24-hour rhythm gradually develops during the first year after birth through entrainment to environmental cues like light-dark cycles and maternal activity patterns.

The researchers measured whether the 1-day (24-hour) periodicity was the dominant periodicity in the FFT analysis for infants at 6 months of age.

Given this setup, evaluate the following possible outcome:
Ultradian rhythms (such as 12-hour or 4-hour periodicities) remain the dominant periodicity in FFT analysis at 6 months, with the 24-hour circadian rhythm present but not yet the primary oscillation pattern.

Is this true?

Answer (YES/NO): NO